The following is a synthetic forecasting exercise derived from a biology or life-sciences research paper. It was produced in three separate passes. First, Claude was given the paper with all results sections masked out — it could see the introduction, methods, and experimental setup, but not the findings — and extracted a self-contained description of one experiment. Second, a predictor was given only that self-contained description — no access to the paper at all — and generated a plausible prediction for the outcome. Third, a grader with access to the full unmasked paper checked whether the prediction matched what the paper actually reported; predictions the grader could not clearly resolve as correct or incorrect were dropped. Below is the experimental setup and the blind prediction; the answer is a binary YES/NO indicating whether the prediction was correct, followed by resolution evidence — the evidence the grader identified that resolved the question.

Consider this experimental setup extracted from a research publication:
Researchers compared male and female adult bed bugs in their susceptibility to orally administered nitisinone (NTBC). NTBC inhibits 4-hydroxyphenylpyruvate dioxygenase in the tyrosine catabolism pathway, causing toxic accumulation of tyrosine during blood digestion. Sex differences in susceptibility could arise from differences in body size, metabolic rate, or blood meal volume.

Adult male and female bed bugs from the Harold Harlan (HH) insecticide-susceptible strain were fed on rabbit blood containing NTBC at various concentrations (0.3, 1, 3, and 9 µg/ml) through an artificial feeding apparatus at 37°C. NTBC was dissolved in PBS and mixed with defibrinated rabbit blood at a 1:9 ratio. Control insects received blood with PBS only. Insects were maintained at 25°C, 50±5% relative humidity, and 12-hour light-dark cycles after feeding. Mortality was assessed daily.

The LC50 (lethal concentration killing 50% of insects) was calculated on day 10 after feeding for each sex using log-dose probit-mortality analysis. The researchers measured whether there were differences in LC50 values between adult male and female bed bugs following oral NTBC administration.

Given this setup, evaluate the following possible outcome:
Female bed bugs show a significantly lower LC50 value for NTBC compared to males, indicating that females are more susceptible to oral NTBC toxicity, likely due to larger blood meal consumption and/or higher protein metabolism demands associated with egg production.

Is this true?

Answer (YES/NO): YES